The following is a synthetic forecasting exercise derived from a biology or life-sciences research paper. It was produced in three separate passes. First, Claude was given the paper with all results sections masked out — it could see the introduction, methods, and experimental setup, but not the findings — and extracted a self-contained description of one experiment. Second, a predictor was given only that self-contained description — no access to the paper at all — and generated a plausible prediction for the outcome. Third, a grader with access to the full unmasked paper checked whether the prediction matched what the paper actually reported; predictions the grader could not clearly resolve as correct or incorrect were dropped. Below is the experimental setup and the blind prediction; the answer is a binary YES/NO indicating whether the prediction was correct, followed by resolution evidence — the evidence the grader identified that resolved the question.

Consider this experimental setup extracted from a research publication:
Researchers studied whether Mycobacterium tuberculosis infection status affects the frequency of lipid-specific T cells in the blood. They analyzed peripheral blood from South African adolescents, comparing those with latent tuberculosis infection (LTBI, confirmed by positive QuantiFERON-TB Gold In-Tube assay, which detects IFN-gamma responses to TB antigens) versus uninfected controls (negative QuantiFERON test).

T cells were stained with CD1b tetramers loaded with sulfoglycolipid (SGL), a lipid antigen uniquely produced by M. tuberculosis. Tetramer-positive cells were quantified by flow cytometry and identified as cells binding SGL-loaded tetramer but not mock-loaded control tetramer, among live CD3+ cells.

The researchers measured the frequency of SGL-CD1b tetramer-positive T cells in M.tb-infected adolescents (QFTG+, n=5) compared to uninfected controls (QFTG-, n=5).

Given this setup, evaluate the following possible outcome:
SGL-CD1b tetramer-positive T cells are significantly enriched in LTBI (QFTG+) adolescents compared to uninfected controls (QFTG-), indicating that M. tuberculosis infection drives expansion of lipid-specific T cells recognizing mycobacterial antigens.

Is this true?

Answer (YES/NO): NO